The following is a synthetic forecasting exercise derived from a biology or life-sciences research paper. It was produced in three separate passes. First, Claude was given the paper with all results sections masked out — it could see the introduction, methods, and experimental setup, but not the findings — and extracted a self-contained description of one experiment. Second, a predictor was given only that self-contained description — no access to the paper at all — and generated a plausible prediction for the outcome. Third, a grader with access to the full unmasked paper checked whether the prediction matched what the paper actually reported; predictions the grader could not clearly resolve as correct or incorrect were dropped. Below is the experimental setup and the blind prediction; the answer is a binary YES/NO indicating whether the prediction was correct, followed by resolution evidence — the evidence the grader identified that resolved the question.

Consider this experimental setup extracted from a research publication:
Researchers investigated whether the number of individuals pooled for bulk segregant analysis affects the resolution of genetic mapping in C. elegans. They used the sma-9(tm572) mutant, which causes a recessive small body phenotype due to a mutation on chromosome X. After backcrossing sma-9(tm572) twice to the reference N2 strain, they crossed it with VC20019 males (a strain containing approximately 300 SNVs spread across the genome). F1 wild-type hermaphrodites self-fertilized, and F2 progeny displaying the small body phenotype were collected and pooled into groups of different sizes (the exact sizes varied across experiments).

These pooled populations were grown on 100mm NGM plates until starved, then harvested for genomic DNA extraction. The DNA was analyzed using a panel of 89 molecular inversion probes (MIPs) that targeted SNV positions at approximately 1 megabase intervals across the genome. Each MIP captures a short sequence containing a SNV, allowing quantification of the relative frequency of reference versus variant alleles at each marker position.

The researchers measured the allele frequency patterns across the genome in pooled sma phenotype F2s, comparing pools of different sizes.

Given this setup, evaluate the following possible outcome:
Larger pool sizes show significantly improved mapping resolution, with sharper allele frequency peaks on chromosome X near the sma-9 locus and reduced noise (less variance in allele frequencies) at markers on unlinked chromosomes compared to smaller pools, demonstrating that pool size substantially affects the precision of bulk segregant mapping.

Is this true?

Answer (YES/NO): YES